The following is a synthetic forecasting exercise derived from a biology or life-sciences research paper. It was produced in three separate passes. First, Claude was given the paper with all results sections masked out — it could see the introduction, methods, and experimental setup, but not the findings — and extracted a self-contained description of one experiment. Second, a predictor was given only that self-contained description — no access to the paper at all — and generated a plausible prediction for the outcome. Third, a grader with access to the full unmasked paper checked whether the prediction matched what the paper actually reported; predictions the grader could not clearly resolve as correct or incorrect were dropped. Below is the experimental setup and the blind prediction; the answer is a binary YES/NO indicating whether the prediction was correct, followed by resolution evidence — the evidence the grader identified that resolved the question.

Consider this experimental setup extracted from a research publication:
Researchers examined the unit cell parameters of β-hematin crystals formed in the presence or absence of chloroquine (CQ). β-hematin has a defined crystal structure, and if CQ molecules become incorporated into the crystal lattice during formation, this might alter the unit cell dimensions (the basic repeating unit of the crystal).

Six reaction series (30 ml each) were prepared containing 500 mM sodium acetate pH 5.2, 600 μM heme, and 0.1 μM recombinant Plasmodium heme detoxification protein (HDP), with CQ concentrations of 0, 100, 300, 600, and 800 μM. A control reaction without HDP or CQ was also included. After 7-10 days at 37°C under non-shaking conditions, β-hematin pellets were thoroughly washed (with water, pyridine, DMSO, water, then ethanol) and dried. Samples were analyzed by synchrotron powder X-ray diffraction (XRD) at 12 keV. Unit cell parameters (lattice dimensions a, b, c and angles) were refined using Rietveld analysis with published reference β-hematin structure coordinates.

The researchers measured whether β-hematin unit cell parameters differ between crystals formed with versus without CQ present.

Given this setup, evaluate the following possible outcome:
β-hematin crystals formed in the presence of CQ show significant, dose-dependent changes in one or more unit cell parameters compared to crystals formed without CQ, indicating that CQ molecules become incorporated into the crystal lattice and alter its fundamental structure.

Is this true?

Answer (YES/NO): NO